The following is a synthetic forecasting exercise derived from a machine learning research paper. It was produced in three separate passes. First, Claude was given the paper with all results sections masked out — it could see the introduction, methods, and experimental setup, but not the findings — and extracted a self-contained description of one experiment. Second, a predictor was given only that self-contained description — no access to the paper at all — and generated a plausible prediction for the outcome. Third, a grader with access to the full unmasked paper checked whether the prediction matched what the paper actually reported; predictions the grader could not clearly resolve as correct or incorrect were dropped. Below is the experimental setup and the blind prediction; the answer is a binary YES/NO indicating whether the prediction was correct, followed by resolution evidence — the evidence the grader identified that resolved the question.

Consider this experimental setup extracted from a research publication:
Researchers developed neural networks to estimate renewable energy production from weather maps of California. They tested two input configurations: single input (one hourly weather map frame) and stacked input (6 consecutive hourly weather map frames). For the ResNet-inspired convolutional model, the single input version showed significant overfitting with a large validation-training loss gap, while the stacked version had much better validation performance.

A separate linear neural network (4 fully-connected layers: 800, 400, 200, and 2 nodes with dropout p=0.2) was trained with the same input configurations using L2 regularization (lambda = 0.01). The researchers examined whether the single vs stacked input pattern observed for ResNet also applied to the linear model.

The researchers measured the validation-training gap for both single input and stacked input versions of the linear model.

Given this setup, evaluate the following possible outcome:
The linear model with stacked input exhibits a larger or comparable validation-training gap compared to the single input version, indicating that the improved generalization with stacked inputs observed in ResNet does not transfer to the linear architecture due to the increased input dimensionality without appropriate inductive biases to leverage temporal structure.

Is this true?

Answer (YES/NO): NO